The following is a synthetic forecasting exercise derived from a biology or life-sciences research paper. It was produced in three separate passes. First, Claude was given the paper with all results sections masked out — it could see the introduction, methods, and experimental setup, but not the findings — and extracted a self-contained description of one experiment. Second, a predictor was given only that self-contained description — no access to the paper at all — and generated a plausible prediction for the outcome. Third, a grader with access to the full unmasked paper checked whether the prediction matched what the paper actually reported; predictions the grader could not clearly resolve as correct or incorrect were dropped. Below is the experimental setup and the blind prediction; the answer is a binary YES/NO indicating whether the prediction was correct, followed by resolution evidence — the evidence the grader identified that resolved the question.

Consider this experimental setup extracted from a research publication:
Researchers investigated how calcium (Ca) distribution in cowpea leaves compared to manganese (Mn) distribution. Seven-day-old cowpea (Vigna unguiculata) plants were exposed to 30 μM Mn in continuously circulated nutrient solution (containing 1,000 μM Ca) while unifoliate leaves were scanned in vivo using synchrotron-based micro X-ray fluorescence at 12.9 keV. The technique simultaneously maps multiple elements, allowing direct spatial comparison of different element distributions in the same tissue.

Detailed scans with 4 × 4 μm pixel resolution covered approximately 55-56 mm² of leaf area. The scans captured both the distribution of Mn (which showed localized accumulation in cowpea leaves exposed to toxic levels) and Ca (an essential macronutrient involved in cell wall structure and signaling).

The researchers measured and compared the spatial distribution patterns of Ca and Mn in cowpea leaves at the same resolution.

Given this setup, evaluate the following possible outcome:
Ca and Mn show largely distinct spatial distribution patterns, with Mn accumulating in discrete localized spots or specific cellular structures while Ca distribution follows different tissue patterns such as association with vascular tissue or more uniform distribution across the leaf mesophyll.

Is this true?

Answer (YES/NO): YES